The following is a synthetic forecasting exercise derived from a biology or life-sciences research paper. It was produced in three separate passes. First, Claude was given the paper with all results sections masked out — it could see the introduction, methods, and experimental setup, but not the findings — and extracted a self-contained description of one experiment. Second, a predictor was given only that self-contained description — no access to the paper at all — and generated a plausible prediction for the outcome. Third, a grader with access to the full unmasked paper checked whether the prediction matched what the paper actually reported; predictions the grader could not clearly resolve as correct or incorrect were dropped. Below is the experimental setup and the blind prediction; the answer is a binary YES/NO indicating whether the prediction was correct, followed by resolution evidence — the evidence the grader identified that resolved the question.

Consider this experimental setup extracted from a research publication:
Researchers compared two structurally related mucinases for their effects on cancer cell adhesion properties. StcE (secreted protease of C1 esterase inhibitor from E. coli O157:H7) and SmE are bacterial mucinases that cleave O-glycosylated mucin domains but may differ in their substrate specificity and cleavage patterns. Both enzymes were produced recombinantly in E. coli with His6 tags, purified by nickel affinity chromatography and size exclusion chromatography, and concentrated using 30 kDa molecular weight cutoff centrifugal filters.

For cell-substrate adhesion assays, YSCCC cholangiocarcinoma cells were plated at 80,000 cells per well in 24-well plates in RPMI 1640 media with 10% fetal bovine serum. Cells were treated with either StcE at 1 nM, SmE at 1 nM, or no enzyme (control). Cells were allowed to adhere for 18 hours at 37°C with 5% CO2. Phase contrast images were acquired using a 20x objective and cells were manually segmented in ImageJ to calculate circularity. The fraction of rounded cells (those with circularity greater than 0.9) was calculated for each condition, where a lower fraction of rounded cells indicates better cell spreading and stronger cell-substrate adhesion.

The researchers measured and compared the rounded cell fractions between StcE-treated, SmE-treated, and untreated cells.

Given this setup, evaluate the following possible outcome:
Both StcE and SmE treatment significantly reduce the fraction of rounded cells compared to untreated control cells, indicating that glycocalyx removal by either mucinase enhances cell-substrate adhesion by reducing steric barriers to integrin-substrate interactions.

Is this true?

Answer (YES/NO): NO